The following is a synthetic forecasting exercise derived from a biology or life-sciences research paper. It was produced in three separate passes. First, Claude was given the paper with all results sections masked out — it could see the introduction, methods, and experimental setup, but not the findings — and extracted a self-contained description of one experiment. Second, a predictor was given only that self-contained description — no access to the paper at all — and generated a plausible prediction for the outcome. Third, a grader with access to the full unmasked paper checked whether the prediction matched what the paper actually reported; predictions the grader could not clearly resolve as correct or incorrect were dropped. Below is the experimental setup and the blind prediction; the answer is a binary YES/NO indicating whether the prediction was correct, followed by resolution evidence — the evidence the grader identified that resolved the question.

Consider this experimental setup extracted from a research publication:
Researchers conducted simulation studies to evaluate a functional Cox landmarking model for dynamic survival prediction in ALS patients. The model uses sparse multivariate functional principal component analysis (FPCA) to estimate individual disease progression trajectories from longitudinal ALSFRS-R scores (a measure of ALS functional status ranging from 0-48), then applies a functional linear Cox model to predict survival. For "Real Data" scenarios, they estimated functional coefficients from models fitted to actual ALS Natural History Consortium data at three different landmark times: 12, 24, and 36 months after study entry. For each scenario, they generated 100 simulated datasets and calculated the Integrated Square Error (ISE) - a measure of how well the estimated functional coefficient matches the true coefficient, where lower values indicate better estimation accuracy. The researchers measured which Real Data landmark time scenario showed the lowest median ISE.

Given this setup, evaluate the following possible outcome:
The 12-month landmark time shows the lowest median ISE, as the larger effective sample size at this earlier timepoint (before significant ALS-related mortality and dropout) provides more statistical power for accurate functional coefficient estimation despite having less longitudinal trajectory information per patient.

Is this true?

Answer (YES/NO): NO